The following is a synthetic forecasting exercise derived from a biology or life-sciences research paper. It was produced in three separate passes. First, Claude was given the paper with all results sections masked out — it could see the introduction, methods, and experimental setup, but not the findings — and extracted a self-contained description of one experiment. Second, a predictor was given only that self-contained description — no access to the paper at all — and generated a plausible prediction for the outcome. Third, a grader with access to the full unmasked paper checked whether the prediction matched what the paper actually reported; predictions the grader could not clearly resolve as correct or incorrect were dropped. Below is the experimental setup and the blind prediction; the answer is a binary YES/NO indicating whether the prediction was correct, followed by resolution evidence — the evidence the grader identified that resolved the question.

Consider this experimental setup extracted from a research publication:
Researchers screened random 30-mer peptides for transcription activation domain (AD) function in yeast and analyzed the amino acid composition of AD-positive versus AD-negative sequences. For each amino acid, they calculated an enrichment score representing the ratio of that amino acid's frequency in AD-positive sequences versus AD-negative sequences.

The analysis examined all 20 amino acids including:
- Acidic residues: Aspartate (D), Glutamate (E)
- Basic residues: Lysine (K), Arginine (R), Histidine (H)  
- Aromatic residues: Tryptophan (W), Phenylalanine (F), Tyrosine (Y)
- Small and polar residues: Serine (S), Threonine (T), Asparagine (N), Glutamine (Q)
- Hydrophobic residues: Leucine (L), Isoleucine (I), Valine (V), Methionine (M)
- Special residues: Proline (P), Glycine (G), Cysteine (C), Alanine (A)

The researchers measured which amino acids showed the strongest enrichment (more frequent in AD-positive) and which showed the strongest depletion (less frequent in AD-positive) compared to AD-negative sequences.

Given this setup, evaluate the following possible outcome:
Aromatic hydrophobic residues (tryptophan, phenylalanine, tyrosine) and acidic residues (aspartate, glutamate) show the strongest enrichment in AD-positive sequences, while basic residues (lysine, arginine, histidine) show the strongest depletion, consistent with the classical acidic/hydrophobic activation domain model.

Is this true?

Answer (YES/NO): NO